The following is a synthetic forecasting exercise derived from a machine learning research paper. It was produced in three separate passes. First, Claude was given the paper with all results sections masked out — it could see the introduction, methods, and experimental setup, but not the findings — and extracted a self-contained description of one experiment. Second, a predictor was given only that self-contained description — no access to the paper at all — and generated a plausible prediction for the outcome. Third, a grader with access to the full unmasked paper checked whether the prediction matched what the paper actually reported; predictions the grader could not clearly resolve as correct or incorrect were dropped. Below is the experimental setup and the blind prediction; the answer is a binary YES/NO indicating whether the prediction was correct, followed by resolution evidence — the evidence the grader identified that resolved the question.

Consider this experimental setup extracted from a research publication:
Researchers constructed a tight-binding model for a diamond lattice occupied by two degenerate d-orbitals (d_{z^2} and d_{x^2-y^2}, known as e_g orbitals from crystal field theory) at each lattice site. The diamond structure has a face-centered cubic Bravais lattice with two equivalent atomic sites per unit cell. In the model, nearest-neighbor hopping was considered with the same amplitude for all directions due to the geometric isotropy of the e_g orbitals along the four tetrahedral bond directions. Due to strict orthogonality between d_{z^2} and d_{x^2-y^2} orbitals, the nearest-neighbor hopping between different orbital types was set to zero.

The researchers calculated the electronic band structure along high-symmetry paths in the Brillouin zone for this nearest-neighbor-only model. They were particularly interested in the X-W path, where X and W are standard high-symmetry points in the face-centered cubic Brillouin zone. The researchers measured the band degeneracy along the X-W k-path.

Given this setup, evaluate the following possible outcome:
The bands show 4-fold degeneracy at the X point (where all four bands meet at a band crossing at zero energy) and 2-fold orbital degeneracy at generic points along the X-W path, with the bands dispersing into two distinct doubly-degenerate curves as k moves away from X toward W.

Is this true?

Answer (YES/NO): NO